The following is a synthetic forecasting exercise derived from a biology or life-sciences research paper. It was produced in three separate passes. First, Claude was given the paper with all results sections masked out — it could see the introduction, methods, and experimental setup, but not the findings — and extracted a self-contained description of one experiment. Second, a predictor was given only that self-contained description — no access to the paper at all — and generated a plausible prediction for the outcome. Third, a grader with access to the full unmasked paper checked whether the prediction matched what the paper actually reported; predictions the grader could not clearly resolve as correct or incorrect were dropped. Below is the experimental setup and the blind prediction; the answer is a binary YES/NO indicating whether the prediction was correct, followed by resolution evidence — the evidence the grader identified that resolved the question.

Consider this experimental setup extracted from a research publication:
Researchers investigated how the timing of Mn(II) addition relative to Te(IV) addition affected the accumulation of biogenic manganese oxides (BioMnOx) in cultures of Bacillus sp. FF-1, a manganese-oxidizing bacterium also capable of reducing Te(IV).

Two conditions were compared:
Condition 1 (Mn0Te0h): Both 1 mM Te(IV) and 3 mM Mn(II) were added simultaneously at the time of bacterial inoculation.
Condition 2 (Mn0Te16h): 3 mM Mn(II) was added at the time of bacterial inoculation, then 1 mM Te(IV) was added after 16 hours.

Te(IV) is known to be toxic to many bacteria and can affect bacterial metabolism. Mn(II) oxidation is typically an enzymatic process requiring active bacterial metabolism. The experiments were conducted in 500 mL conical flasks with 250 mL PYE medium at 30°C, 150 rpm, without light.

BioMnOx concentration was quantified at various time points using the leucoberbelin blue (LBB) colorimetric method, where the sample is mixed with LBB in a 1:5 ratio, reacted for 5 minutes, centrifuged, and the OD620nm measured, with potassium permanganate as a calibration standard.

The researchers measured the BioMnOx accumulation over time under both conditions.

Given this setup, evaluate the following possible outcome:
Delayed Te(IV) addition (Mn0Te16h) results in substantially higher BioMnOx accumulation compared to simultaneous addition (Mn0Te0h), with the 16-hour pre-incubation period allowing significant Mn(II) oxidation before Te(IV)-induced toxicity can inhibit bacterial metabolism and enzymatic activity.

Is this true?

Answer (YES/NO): NO